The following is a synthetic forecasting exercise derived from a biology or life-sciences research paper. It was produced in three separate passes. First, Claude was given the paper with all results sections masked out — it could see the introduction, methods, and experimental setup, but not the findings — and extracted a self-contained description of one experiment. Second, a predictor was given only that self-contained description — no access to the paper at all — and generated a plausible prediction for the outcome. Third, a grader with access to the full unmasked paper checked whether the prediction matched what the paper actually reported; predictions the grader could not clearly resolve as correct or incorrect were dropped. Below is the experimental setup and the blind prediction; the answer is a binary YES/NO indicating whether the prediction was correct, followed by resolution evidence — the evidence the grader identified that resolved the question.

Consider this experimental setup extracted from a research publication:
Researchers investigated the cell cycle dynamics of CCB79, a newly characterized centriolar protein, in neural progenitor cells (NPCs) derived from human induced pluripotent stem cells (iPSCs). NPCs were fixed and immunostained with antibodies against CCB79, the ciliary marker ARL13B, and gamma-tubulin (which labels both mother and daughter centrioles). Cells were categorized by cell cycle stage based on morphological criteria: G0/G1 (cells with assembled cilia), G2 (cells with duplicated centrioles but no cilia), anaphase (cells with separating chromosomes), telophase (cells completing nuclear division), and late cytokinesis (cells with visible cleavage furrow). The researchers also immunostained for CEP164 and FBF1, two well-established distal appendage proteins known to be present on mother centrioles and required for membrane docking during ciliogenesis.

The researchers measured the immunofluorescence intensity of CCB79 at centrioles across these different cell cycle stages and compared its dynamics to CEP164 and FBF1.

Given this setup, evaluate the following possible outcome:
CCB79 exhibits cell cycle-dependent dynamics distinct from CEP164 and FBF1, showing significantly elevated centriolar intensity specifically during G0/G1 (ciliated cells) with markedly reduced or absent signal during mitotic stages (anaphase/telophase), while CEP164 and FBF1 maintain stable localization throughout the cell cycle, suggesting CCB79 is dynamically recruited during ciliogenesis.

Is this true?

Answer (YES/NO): YES